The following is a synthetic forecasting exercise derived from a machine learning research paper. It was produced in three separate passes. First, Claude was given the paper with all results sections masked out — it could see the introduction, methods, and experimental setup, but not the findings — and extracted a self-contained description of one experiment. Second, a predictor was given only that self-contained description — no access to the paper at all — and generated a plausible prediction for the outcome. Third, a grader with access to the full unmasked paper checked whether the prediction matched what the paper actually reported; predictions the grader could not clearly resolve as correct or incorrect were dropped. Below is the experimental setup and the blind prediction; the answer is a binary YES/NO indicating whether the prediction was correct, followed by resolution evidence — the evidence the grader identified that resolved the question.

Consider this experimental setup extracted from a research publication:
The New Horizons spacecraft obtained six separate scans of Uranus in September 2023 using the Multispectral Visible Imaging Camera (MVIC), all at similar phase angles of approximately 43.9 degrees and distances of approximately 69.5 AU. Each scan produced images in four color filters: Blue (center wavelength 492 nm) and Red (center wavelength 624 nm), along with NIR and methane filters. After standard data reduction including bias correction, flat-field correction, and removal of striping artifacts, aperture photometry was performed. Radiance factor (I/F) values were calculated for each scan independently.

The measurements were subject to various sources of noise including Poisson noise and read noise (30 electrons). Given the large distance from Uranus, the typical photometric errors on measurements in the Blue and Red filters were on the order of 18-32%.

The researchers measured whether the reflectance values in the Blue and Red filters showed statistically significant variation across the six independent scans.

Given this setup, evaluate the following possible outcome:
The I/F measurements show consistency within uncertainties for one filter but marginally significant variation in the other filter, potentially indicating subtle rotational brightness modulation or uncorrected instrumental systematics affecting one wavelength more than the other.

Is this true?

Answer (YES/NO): NO